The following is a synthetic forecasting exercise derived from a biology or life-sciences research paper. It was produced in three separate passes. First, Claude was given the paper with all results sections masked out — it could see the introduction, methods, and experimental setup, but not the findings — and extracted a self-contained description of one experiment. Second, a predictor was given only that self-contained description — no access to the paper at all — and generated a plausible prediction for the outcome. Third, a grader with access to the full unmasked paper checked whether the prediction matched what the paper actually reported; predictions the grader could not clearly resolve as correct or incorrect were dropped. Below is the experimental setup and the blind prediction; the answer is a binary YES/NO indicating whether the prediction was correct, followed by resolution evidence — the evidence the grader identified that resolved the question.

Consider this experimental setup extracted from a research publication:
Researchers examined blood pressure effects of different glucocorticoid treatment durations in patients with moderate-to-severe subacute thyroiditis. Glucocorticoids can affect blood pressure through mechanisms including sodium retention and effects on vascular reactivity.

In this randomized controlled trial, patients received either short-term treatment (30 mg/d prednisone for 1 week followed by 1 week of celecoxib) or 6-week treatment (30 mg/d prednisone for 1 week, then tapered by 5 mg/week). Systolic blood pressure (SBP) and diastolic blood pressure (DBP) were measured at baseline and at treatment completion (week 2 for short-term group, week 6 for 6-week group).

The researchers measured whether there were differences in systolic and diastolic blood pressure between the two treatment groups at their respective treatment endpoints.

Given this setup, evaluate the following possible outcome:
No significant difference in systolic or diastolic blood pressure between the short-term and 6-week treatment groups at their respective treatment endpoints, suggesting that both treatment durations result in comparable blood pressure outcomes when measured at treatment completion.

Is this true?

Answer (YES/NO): NO